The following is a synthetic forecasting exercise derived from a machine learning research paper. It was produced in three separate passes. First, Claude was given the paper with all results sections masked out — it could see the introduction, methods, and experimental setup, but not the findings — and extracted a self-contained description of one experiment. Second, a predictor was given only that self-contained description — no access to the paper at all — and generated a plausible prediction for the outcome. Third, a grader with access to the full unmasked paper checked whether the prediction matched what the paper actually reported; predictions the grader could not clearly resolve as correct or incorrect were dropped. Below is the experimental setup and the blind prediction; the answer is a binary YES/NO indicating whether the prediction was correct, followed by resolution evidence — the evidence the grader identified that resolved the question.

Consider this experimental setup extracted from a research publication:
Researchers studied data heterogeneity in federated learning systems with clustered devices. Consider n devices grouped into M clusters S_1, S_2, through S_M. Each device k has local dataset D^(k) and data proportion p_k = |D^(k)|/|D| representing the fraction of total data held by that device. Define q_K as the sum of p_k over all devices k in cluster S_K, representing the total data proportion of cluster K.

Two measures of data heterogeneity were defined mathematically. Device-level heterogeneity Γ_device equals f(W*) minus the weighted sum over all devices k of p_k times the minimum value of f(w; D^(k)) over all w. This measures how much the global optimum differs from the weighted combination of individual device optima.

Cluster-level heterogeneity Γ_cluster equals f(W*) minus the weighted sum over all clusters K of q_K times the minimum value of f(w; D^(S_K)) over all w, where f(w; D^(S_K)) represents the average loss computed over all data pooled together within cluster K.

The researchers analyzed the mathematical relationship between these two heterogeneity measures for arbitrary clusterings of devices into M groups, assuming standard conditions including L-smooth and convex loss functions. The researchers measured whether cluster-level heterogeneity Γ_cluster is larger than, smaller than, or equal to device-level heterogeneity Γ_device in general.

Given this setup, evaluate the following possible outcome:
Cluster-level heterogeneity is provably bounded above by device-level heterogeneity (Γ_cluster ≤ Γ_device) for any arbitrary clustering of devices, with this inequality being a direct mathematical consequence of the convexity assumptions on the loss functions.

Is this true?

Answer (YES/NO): YES